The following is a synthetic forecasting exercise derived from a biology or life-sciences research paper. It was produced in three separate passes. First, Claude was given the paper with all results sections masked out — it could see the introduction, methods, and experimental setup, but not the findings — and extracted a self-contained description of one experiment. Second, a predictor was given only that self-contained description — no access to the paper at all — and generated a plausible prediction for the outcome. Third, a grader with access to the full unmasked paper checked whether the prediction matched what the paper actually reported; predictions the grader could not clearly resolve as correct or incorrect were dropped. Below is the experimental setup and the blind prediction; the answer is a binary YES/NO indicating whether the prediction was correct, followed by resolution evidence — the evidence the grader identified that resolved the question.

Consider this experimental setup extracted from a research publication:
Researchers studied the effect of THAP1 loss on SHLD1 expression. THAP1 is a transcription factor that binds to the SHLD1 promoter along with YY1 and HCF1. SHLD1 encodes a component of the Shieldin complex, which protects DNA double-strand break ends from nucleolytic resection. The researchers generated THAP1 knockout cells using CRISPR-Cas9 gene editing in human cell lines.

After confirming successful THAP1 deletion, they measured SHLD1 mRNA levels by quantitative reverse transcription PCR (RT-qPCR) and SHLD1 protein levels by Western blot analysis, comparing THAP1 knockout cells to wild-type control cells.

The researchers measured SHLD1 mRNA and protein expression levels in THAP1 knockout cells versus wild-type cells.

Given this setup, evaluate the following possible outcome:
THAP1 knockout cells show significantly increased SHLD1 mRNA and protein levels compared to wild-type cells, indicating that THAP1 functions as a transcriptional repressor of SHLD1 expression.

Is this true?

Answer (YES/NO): NO